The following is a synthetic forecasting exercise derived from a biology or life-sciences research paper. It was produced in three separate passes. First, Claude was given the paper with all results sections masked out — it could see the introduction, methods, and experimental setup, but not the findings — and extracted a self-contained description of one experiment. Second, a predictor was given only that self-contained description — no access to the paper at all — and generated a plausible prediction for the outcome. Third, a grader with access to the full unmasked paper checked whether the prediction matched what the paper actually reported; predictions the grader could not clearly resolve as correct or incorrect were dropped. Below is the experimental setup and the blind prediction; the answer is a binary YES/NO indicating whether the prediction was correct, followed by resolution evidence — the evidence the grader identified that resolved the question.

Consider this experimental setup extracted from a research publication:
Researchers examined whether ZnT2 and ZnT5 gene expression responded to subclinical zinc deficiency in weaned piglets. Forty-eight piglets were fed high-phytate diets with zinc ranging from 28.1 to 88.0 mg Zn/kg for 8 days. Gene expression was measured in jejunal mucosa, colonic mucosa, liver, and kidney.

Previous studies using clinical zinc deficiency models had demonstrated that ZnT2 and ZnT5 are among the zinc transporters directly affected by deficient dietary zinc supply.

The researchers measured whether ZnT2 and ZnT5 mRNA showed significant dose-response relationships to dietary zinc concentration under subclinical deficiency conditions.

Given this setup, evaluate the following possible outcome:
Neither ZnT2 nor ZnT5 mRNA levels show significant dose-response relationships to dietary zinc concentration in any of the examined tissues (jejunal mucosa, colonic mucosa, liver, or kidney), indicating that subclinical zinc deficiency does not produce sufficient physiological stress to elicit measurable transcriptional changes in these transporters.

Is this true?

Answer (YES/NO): YES